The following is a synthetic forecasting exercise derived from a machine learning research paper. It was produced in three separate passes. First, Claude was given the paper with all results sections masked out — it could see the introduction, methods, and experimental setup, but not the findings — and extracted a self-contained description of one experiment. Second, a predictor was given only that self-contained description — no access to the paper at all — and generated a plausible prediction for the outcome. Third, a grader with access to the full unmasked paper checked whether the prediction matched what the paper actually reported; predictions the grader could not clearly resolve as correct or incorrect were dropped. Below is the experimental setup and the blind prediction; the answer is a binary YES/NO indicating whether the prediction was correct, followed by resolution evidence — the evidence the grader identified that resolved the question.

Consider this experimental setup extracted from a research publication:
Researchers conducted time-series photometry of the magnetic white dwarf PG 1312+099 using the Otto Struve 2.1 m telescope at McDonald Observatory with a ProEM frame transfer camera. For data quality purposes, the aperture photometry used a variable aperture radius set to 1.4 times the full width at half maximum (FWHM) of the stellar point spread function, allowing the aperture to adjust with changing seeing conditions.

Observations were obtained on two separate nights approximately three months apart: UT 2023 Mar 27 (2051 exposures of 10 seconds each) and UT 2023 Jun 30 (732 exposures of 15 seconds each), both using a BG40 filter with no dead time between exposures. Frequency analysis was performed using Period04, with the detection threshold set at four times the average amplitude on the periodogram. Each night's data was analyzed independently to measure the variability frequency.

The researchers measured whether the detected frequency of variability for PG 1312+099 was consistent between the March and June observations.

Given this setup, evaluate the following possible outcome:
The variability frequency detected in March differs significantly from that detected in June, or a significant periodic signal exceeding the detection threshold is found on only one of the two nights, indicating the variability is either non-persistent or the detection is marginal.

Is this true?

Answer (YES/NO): NO